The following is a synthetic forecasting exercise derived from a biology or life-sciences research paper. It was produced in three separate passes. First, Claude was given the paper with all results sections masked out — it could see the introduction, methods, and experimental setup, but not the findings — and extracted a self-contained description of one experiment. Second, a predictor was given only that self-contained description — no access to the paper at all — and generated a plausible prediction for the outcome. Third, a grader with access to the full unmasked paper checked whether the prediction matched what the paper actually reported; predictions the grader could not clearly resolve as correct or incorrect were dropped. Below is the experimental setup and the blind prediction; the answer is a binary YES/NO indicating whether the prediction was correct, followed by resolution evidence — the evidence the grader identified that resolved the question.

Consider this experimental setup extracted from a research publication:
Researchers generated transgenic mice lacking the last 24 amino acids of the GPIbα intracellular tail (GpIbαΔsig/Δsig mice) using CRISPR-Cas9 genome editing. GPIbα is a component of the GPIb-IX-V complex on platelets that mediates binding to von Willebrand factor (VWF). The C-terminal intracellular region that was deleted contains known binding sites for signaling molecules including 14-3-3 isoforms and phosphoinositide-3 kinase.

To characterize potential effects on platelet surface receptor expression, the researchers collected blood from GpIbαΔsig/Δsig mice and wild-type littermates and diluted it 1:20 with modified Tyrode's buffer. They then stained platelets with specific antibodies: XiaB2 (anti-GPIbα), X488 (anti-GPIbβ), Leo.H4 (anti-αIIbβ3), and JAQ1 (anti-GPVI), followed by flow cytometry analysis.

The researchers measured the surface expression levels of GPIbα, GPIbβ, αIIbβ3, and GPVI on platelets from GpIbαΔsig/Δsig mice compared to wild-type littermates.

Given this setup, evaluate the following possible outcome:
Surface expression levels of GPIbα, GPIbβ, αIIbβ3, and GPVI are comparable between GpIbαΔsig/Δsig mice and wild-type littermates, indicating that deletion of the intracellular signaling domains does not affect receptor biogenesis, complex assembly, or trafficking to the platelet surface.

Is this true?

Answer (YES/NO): YES